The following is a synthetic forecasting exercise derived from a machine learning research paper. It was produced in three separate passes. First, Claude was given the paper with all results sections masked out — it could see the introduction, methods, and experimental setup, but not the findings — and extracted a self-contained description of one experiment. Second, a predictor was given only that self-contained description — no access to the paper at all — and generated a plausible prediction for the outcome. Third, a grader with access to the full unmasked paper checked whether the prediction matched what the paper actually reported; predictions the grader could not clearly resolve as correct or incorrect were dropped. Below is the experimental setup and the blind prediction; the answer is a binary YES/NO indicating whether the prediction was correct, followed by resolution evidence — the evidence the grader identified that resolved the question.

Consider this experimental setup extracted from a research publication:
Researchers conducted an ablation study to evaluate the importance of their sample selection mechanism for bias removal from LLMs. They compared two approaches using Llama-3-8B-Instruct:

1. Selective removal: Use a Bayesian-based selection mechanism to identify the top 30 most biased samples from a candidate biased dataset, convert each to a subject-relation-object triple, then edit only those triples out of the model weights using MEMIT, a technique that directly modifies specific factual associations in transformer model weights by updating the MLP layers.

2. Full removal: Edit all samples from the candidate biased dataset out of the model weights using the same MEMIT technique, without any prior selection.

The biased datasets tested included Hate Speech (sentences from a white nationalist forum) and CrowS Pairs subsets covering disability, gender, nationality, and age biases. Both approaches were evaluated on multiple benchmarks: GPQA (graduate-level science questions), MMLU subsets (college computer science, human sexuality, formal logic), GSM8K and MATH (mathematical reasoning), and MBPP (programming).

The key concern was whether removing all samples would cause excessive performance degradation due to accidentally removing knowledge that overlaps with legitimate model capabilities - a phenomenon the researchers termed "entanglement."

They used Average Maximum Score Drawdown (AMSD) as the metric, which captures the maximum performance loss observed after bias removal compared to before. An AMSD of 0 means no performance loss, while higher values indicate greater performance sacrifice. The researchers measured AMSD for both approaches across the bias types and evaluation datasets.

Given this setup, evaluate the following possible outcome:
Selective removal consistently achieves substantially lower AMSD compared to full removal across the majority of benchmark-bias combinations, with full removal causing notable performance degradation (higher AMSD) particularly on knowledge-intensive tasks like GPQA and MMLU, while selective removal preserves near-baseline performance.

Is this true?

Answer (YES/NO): YES